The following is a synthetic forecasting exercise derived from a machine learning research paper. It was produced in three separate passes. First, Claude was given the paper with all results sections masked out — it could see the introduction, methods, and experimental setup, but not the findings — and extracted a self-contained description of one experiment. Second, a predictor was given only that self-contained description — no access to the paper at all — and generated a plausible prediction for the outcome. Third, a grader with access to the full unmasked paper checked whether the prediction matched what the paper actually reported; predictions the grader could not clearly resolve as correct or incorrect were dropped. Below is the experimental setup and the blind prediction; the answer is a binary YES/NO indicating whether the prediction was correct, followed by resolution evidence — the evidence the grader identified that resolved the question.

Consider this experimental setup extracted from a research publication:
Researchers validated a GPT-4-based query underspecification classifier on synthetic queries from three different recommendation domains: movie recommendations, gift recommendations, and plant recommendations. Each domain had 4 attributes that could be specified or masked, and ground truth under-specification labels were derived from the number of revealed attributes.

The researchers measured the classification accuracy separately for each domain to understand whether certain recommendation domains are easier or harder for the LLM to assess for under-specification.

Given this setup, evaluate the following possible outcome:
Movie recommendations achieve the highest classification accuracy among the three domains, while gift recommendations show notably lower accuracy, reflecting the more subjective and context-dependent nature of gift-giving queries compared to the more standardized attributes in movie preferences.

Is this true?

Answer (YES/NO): NO